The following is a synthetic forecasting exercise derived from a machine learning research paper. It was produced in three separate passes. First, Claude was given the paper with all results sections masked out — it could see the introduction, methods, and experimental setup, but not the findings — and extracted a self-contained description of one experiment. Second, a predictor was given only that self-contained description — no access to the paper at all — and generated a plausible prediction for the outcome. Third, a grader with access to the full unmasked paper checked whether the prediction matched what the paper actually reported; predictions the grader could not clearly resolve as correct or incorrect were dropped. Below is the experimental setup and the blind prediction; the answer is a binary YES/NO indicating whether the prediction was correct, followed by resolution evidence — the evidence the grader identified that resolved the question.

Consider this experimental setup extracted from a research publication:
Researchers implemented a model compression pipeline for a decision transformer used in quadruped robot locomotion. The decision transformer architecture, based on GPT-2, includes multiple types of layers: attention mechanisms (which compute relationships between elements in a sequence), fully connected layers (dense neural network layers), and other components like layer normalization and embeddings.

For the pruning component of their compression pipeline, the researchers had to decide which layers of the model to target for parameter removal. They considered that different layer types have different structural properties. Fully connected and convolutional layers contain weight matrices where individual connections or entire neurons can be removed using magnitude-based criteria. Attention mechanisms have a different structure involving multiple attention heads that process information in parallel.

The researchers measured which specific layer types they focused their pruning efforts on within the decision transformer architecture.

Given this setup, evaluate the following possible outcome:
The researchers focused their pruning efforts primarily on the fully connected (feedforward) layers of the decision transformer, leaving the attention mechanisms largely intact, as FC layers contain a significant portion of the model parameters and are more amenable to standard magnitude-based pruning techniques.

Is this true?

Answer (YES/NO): NO